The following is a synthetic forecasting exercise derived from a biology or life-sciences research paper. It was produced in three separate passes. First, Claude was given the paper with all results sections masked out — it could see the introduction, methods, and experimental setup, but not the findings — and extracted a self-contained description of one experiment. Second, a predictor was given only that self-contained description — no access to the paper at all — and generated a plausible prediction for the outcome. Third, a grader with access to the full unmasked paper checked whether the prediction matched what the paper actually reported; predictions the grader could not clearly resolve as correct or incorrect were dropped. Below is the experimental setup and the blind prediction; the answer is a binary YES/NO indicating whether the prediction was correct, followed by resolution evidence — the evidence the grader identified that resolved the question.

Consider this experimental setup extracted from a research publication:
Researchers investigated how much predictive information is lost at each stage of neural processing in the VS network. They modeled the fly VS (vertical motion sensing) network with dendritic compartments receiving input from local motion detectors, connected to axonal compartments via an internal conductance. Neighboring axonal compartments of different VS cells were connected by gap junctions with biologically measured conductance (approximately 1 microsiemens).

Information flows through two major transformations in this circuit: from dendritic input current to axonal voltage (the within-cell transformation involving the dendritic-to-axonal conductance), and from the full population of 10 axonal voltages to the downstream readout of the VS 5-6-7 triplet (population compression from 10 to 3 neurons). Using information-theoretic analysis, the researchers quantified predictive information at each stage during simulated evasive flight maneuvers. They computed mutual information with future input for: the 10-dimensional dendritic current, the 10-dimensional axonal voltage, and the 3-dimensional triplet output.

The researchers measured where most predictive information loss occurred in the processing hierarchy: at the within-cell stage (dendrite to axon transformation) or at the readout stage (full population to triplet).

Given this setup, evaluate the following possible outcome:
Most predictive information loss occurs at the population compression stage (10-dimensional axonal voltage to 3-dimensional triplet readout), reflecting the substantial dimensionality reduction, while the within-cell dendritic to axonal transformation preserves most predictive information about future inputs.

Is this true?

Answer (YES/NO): YES